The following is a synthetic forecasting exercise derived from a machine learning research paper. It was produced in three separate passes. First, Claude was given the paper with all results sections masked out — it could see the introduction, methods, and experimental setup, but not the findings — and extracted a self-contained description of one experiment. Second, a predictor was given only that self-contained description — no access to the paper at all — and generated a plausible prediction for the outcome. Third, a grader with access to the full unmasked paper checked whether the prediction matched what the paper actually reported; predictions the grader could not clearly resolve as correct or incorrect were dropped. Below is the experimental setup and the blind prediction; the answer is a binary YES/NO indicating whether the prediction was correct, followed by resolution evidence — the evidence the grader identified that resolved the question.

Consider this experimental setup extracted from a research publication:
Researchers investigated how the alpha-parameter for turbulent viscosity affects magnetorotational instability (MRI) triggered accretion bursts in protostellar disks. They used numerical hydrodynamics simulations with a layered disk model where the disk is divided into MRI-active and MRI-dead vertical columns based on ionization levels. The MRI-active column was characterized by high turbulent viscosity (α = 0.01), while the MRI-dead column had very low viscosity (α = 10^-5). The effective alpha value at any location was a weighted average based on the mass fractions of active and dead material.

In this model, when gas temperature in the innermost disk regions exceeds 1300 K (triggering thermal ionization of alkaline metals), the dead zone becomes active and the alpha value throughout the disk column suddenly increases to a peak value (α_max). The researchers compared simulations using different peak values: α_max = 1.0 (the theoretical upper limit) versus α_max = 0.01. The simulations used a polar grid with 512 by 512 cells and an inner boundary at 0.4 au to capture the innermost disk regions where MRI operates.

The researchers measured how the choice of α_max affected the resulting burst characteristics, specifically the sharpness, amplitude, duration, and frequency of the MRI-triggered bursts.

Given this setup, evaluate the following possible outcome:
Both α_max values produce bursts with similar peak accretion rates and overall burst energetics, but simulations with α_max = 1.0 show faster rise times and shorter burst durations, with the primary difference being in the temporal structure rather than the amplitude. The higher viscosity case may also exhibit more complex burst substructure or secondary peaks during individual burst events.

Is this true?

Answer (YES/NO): NO